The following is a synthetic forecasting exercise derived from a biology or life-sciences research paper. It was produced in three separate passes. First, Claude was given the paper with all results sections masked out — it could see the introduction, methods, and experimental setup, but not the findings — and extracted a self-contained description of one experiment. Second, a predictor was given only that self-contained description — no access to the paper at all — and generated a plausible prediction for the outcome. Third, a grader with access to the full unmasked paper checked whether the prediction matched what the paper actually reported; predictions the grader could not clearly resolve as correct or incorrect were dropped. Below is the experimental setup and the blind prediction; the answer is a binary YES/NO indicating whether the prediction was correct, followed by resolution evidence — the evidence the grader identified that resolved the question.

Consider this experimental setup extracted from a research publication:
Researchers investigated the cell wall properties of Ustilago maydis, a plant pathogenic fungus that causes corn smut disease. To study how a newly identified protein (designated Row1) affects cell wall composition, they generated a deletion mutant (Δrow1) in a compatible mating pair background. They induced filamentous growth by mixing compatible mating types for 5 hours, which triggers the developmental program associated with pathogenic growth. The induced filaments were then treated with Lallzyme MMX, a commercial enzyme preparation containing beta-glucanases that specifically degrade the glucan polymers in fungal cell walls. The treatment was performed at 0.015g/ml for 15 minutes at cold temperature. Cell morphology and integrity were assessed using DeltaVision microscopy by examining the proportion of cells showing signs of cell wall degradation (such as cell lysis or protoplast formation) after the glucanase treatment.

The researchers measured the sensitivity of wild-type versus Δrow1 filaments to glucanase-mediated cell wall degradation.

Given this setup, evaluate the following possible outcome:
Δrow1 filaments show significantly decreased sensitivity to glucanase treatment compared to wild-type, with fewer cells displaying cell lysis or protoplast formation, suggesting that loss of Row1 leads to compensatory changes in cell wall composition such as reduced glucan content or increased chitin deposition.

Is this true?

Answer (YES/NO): YES